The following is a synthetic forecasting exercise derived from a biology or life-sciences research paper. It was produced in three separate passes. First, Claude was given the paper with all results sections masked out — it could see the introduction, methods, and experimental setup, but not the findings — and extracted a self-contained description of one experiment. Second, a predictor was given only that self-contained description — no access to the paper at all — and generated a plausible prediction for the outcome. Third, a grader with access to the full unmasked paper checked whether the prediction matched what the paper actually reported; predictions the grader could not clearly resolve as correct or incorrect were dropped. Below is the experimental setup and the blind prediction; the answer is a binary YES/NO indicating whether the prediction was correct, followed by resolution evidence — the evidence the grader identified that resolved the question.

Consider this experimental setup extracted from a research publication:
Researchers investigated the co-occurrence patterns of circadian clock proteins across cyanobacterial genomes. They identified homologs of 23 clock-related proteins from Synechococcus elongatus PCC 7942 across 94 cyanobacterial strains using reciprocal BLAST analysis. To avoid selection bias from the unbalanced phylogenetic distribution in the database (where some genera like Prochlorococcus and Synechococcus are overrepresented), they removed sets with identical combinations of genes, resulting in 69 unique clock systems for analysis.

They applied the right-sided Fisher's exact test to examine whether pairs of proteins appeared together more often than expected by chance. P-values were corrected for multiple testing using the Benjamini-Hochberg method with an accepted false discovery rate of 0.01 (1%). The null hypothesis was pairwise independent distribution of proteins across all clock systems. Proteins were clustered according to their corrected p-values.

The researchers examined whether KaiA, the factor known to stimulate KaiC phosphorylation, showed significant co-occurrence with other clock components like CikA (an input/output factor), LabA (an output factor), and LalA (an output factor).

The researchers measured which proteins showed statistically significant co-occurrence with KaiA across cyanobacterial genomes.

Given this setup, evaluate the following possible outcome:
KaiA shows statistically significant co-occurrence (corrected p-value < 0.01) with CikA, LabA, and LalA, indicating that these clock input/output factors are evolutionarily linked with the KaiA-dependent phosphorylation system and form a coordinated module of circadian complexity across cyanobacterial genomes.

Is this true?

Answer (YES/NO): NO